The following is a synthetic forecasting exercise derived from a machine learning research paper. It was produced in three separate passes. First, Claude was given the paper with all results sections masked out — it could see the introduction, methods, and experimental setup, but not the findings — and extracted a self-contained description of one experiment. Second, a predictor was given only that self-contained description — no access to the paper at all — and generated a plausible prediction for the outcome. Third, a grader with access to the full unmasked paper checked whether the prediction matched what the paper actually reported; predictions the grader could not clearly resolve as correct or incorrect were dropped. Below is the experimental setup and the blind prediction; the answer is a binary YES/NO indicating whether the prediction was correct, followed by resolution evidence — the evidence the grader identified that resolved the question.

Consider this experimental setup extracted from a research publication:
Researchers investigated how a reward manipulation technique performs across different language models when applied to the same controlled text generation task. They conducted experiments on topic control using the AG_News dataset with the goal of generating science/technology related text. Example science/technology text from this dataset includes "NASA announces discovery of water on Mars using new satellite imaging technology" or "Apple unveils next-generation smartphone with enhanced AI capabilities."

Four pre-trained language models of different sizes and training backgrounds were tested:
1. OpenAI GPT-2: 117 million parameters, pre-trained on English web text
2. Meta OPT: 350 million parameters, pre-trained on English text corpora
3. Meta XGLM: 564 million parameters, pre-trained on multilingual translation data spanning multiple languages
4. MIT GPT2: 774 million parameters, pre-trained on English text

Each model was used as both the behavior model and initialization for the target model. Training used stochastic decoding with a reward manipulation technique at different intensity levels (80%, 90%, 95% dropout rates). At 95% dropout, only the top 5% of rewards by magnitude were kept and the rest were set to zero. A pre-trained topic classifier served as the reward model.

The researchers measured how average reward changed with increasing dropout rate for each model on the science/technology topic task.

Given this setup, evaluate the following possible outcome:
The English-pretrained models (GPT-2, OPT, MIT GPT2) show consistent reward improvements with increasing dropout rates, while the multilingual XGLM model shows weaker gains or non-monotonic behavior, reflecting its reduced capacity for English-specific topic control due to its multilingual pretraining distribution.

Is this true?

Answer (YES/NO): YES